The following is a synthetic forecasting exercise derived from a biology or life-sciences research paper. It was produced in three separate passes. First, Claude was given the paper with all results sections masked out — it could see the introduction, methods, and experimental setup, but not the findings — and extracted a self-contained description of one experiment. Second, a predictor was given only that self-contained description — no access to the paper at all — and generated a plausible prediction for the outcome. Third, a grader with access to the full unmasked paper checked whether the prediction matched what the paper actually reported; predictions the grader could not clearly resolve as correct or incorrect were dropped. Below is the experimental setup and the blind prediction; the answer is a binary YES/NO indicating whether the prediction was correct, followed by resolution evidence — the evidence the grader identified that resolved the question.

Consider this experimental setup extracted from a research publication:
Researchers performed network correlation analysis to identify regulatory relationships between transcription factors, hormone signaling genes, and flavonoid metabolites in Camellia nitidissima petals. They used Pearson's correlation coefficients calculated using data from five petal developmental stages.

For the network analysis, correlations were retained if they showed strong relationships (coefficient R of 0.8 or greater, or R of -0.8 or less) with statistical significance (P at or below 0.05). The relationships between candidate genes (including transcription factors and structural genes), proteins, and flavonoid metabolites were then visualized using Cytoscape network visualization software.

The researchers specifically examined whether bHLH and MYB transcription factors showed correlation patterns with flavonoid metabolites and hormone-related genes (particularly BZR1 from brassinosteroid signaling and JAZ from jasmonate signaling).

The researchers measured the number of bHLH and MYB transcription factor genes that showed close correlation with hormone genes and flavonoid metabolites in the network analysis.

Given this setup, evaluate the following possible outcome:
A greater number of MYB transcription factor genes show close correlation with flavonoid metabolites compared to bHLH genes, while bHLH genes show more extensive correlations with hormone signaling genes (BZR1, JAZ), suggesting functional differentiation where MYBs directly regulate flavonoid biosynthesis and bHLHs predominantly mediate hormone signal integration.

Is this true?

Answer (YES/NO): NO